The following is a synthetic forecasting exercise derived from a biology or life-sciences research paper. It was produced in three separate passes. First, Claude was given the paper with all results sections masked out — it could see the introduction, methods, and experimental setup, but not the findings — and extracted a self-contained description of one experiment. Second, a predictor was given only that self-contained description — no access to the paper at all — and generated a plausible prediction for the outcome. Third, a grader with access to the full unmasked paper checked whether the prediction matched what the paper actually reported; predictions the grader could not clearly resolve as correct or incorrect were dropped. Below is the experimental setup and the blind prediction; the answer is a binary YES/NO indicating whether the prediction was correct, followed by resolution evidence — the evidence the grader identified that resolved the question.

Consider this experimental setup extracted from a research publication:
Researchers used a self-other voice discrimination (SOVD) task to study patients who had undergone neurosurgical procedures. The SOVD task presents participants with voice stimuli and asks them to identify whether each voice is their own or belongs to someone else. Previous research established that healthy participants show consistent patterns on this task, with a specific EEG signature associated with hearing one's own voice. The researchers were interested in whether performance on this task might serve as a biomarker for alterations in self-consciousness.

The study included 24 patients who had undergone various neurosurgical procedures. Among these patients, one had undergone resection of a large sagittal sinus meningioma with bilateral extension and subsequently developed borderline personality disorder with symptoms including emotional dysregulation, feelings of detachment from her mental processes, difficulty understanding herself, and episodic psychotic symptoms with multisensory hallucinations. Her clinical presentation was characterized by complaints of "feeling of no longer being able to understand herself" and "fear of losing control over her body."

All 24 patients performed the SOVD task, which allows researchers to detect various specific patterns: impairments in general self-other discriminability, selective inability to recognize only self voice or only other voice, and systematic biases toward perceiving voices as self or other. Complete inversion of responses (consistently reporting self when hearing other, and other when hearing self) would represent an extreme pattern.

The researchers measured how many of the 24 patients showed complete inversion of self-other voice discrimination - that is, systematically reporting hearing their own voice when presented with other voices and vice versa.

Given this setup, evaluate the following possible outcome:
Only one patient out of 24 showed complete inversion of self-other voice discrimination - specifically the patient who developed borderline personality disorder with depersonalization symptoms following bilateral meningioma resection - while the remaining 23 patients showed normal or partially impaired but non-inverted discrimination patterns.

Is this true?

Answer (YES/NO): YES